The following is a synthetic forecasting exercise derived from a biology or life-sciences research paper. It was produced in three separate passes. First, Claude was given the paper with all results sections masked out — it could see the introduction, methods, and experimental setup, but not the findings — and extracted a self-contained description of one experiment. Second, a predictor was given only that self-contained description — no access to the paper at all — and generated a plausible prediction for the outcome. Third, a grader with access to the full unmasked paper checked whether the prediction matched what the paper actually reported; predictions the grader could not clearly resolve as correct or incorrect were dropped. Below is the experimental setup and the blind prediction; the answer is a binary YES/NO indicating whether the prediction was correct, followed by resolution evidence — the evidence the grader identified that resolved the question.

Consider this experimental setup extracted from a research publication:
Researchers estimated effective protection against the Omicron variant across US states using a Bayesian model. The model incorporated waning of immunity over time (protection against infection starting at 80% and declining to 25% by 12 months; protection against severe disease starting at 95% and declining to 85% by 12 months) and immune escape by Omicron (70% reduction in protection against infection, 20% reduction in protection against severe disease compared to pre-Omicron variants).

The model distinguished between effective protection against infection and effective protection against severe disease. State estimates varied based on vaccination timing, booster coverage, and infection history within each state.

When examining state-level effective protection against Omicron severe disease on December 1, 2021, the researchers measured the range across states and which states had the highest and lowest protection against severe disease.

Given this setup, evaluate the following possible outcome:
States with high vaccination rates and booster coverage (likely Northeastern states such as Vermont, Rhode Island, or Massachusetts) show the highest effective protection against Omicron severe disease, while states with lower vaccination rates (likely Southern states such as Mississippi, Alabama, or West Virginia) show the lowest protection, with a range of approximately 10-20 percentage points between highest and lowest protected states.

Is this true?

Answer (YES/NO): NO